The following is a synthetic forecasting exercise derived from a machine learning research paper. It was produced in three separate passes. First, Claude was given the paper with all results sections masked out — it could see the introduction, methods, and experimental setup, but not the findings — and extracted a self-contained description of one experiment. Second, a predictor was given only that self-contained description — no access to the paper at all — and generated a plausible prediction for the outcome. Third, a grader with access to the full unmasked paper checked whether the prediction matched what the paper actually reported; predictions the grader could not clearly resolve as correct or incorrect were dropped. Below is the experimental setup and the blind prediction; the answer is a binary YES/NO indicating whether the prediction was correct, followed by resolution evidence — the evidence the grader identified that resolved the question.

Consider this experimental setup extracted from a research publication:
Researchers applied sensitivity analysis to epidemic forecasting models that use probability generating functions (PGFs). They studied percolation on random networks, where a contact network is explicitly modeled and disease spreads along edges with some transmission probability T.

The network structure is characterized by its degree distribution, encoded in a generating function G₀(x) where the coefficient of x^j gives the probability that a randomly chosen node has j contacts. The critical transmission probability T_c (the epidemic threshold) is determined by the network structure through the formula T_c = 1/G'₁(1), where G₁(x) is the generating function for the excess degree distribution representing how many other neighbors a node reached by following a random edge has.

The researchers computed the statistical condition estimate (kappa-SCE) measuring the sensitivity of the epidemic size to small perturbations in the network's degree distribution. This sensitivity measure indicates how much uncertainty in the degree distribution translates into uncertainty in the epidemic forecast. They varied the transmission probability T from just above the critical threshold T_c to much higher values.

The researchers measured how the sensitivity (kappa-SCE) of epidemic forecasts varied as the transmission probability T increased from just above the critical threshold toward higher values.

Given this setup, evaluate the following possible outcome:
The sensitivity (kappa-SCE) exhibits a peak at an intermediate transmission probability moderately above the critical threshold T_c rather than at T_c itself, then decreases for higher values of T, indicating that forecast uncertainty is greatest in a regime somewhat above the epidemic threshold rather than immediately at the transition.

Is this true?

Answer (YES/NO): NO